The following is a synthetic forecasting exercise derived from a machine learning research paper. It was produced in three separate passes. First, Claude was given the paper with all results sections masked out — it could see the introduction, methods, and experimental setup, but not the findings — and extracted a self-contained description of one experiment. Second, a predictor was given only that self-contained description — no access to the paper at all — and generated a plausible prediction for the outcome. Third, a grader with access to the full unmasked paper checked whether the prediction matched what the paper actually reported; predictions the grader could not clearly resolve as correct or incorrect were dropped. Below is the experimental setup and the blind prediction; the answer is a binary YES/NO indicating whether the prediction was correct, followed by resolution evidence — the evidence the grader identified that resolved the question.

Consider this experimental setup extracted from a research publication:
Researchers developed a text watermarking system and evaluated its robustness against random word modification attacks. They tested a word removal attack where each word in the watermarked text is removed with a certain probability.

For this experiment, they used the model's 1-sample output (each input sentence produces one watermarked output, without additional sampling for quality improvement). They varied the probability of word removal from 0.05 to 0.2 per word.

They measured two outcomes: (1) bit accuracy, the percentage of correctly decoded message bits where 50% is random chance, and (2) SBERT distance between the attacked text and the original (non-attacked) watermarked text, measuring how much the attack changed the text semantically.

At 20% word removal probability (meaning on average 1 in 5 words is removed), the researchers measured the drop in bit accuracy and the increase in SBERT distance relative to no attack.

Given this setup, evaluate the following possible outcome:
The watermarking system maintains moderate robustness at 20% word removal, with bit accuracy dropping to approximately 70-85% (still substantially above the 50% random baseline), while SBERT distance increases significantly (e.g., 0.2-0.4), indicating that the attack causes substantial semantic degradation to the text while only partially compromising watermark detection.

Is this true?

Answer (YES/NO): NO